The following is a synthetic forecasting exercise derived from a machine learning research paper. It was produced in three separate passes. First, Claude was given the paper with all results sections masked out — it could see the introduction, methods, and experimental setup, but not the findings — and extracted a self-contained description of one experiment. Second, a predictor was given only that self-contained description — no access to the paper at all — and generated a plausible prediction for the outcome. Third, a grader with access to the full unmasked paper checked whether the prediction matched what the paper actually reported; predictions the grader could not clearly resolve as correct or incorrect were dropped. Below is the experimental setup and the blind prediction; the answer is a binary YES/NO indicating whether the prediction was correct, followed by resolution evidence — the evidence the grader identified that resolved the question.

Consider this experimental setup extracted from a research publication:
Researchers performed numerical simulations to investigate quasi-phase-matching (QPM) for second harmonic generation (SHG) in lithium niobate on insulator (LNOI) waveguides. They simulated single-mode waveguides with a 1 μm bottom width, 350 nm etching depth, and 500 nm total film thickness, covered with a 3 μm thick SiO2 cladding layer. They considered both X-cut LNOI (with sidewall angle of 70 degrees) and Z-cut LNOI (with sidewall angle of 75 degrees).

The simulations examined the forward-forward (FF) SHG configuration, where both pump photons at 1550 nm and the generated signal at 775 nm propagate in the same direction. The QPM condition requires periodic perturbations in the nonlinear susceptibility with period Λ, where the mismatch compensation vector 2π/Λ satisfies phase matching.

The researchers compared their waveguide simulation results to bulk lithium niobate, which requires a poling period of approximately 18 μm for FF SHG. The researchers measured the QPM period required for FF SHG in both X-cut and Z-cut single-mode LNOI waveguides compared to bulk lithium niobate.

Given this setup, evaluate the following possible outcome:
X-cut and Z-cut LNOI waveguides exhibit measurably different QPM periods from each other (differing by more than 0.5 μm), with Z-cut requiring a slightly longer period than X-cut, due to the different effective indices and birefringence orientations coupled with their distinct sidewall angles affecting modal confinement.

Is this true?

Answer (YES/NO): NO